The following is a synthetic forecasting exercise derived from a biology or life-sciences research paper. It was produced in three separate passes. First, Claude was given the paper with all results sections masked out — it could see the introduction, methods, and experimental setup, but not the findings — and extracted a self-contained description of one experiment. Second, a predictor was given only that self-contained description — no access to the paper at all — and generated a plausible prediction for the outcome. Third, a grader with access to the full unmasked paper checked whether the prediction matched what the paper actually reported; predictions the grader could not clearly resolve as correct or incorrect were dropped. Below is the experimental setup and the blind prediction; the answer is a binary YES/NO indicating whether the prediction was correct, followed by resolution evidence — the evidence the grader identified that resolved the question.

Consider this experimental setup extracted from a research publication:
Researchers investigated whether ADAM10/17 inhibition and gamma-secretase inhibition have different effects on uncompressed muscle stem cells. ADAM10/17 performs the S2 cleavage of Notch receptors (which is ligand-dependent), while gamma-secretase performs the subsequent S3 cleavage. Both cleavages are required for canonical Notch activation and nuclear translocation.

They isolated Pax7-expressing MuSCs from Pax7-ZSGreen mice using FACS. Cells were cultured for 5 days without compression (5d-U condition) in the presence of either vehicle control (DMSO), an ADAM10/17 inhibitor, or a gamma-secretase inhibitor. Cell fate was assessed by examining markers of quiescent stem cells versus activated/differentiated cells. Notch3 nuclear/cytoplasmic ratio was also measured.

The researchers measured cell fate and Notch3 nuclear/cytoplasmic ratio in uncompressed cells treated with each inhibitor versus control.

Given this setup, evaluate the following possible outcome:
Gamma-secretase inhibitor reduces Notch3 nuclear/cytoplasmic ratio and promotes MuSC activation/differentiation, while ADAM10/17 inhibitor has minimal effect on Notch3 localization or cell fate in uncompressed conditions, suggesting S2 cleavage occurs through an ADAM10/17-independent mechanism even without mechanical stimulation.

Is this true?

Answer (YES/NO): NO